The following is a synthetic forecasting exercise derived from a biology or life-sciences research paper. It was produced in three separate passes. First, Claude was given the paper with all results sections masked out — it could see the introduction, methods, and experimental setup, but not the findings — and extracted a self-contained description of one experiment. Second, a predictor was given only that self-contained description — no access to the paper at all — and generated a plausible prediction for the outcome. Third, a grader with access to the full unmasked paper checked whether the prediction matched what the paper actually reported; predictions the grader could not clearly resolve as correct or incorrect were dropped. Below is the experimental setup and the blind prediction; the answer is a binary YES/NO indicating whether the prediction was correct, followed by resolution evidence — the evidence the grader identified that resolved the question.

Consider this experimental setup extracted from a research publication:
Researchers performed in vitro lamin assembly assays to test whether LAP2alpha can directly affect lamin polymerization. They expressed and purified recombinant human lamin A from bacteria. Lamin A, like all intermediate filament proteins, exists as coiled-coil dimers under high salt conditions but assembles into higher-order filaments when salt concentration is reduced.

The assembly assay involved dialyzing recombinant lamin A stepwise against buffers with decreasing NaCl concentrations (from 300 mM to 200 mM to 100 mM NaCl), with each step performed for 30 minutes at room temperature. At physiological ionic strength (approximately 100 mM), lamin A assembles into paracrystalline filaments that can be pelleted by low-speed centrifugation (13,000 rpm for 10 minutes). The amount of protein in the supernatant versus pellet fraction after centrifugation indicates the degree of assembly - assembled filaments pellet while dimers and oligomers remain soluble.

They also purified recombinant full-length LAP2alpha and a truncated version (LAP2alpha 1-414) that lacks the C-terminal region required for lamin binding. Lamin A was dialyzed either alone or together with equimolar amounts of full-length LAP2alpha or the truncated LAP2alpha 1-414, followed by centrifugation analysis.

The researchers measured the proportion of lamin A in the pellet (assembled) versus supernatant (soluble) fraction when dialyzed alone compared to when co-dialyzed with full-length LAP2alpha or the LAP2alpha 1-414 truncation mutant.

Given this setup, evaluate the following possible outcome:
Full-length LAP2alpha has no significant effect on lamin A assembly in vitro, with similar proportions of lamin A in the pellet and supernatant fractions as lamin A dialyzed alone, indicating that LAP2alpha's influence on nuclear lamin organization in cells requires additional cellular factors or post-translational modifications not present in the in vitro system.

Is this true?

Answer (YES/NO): NO